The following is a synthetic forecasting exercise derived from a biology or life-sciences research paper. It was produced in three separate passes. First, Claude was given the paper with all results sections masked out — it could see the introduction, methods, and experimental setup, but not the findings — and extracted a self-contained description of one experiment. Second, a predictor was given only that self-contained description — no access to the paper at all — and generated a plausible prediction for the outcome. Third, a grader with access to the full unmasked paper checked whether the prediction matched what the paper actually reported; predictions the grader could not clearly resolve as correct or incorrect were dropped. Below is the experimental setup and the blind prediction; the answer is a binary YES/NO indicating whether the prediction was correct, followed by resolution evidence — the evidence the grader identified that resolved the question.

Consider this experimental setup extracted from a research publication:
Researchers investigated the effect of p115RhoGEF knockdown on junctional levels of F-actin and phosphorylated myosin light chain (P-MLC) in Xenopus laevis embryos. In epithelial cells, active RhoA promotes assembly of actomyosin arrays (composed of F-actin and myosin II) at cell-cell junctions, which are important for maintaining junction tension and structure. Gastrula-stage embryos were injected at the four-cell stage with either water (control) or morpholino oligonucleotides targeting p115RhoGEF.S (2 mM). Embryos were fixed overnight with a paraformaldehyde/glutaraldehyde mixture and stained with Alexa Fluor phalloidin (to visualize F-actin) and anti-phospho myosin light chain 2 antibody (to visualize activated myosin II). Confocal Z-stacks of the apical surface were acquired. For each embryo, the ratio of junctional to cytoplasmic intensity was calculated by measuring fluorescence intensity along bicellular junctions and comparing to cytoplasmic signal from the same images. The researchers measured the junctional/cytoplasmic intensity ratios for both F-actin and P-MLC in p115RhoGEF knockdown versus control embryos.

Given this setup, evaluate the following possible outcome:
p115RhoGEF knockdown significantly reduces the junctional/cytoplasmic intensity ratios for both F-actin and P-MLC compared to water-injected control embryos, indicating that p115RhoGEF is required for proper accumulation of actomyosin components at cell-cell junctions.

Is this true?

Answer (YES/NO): YES